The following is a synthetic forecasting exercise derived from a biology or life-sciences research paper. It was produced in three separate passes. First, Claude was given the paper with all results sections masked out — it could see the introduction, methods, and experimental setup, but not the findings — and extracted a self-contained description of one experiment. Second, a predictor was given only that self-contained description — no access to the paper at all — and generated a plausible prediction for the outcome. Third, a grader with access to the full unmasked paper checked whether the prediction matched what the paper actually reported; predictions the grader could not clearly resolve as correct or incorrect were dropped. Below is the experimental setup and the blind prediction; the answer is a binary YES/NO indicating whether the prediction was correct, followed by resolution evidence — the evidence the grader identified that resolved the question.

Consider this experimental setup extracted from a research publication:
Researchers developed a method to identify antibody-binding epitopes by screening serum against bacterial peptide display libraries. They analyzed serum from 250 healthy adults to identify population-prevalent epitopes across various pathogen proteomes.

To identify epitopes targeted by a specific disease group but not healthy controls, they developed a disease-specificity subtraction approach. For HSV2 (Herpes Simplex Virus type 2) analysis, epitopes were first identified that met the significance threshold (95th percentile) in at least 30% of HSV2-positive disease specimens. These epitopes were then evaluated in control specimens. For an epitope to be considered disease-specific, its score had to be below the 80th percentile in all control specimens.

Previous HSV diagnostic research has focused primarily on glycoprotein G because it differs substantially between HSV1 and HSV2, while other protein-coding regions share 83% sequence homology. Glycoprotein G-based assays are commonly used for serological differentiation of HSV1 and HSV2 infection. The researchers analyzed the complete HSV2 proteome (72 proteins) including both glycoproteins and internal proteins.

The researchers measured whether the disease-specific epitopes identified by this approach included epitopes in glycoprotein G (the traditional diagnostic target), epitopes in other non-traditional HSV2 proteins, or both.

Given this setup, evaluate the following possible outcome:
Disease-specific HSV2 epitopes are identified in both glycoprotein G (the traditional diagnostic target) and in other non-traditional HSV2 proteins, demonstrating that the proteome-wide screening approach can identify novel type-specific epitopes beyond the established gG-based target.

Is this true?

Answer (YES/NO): YES